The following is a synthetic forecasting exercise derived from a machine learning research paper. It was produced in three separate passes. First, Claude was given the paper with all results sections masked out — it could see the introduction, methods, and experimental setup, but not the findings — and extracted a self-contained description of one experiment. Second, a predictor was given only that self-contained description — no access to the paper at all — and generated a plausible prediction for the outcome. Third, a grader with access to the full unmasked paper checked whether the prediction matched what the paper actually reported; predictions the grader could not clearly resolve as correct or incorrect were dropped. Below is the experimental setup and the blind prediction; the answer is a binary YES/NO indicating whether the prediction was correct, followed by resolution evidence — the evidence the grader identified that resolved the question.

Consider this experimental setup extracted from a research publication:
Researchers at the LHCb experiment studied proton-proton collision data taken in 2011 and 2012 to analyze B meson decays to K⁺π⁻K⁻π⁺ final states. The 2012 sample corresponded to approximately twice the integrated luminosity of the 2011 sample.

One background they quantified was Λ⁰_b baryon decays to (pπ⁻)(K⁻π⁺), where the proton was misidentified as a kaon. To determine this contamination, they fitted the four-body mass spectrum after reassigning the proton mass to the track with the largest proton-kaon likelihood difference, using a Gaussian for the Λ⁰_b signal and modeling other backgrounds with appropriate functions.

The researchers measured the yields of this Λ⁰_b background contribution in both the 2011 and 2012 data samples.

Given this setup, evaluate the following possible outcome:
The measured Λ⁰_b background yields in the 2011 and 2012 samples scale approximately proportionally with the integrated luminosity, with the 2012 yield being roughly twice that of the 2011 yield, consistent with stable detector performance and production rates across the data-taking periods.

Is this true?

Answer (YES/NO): NO